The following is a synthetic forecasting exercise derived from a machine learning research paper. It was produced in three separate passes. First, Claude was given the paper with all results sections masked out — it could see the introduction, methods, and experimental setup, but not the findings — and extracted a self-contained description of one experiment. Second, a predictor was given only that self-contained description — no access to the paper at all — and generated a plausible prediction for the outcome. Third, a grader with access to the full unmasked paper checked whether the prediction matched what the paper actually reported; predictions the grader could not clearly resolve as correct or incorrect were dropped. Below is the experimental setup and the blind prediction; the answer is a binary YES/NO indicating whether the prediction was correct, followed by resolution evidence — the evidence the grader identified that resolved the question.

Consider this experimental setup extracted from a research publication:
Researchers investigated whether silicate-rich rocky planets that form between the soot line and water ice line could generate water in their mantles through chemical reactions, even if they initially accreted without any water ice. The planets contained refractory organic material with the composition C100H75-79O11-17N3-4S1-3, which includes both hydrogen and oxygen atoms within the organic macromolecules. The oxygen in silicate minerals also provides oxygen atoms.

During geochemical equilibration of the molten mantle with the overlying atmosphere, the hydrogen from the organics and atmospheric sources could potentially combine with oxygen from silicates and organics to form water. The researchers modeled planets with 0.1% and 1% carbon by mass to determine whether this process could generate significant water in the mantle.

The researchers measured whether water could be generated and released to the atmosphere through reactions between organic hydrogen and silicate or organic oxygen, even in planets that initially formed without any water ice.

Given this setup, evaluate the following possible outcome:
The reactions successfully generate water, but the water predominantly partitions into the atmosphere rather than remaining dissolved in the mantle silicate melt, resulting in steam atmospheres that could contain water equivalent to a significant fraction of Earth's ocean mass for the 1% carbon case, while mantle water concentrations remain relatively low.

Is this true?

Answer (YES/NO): NO